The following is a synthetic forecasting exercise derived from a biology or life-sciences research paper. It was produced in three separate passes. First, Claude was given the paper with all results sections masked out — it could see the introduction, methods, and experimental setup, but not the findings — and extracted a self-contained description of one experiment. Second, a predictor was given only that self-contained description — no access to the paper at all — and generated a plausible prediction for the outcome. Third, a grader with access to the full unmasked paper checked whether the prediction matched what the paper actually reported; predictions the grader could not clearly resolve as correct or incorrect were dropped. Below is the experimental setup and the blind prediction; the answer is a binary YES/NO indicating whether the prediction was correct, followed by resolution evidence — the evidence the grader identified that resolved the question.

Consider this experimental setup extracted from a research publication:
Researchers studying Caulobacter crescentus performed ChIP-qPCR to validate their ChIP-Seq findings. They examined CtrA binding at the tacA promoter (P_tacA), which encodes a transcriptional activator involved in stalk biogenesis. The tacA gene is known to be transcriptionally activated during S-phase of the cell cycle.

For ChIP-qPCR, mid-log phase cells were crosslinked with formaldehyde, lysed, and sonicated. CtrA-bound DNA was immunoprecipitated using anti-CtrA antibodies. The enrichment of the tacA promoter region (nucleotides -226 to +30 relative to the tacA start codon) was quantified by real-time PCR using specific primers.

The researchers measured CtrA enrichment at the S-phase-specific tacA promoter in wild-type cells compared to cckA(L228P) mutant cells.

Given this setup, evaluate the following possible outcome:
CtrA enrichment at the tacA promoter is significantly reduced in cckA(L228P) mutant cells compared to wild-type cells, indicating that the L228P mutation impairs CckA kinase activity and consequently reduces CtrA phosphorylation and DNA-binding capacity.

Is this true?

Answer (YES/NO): NO